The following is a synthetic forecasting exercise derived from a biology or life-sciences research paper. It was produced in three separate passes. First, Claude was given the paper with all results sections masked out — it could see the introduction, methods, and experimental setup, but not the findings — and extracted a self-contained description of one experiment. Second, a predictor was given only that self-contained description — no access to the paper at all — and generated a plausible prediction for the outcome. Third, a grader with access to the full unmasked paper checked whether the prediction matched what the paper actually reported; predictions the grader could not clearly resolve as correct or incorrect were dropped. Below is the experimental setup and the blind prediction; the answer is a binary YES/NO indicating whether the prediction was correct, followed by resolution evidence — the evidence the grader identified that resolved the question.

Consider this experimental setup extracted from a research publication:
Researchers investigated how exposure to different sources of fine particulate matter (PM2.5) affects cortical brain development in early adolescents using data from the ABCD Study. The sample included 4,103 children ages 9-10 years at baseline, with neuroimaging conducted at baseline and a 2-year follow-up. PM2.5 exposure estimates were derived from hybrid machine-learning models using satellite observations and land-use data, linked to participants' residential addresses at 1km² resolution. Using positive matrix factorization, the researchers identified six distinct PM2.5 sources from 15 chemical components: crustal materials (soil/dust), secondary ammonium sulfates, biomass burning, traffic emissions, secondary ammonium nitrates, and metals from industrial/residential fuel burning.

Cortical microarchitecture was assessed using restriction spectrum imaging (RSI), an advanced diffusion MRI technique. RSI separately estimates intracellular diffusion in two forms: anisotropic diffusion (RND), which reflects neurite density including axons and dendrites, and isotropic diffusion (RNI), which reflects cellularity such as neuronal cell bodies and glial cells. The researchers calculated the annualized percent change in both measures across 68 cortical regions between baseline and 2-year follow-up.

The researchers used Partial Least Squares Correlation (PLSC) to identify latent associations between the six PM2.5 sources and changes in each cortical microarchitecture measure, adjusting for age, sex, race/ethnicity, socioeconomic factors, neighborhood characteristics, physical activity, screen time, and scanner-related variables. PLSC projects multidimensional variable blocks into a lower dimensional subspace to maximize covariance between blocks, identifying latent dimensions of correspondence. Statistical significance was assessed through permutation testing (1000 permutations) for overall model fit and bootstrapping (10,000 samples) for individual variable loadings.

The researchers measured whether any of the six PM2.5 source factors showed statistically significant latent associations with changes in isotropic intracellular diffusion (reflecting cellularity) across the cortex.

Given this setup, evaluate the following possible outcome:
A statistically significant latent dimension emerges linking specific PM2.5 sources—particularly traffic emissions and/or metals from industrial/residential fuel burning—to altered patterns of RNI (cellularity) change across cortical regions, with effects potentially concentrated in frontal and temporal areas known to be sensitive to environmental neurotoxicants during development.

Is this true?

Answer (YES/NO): NO